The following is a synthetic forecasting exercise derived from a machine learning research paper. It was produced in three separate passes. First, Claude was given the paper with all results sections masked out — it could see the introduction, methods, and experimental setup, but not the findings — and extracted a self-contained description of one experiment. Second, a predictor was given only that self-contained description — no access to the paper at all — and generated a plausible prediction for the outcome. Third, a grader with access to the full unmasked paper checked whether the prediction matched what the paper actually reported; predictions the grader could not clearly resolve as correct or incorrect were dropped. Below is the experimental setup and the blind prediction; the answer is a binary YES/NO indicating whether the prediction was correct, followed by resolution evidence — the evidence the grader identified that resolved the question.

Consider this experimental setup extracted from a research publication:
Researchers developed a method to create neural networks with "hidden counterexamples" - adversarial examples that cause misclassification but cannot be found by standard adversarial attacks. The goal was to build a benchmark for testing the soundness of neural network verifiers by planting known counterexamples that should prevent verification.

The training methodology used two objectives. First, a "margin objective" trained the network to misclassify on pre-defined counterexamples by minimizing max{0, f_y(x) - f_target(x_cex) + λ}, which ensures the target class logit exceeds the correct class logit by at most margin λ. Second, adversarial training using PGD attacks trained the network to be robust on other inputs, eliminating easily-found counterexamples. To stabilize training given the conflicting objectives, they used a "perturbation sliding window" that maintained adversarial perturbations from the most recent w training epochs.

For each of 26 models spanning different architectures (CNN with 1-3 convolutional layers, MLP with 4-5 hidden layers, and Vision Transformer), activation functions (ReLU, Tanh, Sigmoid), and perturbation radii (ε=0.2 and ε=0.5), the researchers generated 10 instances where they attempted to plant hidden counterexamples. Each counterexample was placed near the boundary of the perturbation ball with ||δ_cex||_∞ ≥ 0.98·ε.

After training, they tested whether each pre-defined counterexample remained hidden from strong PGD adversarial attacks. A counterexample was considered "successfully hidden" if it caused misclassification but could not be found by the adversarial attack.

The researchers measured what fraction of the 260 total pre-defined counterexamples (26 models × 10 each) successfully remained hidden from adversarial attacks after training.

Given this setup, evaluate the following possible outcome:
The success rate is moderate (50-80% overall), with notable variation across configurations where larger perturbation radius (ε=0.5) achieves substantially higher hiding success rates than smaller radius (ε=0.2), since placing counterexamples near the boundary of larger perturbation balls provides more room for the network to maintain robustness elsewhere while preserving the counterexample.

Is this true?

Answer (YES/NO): YES